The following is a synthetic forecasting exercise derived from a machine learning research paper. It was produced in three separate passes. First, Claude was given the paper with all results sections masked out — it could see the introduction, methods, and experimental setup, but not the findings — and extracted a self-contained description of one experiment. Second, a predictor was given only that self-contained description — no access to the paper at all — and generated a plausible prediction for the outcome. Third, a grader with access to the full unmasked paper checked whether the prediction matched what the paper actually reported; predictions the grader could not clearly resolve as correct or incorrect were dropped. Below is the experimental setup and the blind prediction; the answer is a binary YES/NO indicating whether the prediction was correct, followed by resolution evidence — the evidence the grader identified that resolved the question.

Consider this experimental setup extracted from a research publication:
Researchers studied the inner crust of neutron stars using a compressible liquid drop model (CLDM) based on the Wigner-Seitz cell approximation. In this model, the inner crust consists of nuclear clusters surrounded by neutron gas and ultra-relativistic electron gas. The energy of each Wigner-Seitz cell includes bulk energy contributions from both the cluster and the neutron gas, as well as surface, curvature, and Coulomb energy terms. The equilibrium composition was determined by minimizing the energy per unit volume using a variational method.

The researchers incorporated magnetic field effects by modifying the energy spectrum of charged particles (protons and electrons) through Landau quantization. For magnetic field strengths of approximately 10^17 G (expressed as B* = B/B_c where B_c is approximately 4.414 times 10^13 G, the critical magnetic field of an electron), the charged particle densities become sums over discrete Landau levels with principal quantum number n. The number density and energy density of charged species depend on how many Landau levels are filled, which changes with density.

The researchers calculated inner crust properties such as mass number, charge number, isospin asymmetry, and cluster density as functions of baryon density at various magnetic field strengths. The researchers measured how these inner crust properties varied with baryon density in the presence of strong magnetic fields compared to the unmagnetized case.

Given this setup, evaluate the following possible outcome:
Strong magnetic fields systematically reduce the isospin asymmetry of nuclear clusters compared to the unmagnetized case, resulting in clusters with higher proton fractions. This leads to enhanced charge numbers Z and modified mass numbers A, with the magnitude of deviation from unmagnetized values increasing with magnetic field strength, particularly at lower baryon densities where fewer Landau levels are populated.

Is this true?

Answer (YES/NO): NO